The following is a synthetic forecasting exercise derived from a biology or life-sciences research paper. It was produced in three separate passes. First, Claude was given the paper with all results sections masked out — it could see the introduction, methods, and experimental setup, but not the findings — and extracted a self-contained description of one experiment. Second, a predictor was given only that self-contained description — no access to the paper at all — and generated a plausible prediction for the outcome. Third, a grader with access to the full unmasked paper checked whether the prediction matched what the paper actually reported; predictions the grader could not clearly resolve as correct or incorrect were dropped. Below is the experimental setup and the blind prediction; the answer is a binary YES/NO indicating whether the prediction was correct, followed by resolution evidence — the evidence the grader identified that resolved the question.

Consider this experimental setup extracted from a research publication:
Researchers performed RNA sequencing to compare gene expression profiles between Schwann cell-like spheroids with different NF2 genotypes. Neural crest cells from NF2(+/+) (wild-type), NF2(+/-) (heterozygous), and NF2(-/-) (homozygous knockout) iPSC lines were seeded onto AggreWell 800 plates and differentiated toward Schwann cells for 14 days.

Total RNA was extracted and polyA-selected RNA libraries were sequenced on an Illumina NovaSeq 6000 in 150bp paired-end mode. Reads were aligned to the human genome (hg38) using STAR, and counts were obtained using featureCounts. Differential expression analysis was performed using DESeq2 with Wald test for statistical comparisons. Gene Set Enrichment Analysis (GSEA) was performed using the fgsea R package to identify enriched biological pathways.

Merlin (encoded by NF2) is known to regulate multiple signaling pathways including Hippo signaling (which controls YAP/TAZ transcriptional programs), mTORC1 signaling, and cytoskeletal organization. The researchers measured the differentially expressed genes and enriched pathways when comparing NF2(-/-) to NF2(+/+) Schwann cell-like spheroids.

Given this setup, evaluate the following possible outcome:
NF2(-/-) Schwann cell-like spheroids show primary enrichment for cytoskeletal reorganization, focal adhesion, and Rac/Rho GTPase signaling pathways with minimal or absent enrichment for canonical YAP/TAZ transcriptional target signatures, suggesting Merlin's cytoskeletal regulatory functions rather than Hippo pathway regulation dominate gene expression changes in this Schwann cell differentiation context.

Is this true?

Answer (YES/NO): NO